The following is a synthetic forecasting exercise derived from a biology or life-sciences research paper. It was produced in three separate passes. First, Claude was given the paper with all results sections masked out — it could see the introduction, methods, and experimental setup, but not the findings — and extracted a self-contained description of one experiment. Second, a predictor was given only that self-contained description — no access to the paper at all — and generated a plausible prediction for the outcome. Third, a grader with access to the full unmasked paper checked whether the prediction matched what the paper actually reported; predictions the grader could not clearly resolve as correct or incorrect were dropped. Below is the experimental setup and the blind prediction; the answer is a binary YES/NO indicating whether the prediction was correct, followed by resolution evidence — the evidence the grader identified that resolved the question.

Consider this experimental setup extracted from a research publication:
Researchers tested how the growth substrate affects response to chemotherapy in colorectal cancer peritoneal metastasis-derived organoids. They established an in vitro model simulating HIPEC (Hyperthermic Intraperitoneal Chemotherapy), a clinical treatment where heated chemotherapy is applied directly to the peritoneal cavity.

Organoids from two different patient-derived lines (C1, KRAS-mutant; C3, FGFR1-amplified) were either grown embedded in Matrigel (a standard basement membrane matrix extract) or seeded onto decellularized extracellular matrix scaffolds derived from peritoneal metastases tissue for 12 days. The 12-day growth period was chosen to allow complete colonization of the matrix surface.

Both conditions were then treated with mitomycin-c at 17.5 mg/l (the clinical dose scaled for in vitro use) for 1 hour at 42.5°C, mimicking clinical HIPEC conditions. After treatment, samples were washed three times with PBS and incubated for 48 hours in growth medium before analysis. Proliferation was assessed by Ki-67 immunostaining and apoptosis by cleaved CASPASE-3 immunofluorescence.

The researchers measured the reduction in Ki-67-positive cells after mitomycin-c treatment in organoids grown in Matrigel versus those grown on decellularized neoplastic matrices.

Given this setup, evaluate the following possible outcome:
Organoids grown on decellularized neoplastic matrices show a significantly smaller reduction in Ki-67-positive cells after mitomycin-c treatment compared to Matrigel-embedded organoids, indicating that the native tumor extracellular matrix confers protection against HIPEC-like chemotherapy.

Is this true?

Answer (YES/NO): YES